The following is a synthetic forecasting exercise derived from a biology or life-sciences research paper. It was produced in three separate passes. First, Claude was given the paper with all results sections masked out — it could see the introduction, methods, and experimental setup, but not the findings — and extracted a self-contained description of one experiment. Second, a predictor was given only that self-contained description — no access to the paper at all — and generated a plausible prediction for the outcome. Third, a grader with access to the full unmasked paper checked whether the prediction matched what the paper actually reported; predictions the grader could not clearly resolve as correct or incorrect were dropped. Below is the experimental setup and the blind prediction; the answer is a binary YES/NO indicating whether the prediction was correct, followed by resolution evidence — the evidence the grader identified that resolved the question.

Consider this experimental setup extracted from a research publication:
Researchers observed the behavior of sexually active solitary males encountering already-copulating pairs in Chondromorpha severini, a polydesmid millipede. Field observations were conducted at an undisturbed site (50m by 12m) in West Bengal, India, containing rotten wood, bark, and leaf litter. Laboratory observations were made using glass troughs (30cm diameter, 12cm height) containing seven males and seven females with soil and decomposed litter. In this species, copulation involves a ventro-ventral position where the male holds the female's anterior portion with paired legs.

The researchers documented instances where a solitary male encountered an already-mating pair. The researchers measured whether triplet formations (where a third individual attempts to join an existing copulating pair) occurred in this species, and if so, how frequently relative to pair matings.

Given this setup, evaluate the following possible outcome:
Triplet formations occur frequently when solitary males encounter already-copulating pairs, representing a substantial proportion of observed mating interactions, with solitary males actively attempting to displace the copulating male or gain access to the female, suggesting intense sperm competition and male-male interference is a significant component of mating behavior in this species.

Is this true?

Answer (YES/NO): NO